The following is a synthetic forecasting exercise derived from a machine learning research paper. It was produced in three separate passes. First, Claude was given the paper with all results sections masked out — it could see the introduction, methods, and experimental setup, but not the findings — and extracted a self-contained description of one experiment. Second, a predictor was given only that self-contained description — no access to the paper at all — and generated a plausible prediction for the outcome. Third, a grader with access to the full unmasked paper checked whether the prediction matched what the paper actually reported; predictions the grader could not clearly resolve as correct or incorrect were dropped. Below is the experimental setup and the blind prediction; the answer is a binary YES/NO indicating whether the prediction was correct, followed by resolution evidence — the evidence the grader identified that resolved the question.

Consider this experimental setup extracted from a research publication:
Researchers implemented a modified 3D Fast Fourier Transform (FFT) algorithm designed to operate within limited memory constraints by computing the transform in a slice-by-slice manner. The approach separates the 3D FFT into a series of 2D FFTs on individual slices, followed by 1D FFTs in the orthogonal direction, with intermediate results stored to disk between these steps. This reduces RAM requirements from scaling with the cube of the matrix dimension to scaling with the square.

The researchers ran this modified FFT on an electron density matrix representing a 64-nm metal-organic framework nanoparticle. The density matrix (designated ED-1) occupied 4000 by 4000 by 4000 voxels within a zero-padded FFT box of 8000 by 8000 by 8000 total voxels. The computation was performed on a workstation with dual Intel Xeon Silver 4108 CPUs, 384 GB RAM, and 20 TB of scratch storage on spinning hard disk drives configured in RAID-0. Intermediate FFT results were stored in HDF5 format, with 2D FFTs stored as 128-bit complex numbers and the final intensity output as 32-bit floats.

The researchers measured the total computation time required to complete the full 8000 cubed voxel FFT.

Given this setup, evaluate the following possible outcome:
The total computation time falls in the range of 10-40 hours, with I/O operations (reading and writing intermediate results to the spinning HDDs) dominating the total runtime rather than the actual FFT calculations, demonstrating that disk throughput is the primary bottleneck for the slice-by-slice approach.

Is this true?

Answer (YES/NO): NO